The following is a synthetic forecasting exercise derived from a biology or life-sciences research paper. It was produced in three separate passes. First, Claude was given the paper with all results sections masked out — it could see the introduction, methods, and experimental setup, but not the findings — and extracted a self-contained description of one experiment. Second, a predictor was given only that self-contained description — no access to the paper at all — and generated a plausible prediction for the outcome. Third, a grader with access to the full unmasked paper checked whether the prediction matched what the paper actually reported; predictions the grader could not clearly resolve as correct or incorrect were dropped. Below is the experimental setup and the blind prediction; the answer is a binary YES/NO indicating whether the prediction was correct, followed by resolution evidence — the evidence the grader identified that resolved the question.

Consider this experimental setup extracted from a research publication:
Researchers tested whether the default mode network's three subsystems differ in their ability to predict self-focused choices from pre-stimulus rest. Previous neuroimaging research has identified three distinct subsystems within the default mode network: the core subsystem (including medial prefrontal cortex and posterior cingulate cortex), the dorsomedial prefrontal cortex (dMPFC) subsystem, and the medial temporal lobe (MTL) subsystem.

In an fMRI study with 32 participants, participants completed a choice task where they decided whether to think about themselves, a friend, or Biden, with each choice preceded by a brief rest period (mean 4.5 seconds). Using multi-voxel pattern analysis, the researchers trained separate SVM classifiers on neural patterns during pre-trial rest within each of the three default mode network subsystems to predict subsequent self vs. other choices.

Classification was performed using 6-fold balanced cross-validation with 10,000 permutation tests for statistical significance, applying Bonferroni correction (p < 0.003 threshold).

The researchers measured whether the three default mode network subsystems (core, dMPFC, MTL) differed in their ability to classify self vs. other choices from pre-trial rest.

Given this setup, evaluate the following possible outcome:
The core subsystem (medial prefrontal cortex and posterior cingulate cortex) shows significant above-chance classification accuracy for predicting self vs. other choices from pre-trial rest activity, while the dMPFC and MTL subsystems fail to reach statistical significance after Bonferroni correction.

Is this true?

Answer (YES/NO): YES